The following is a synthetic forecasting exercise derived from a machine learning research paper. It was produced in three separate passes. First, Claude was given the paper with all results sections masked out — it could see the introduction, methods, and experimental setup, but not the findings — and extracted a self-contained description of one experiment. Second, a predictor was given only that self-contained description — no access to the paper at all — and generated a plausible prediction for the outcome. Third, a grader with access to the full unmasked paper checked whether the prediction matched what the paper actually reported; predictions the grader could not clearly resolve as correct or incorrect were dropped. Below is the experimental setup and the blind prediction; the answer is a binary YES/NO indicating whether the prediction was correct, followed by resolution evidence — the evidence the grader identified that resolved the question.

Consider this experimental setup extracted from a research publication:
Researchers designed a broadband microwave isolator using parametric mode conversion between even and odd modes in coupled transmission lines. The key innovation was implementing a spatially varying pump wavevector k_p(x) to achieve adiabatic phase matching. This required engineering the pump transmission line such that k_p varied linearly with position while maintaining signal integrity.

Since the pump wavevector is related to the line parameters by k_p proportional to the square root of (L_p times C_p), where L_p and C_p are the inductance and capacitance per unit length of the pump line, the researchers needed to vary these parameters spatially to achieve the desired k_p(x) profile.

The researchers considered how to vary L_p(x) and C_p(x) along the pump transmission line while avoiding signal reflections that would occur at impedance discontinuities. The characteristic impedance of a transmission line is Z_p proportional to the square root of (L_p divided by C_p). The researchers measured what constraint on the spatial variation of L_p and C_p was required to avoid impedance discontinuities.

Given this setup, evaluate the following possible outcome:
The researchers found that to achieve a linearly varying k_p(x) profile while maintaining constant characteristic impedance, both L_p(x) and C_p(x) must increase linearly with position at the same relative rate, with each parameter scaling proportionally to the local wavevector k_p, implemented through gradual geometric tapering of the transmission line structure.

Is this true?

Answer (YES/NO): NO